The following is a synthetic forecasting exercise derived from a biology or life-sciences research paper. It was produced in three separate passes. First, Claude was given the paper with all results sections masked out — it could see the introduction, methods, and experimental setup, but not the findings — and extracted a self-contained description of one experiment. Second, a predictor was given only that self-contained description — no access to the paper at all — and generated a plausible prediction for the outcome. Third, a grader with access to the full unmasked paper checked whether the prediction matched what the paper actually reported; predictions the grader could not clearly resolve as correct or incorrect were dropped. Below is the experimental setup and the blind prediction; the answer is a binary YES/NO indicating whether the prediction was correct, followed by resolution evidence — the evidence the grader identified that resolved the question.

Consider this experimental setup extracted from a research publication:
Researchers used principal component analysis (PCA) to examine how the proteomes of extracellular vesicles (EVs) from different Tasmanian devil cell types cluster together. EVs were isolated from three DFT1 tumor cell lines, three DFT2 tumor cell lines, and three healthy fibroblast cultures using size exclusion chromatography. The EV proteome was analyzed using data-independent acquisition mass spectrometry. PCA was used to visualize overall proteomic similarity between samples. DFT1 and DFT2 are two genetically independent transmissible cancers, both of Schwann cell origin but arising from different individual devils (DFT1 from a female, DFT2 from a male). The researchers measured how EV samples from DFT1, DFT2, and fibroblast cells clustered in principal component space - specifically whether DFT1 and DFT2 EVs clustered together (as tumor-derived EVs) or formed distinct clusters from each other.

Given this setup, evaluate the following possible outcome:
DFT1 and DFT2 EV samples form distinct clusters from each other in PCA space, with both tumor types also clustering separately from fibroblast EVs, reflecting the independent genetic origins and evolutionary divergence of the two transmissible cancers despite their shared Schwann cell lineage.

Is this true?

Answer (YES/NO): YES